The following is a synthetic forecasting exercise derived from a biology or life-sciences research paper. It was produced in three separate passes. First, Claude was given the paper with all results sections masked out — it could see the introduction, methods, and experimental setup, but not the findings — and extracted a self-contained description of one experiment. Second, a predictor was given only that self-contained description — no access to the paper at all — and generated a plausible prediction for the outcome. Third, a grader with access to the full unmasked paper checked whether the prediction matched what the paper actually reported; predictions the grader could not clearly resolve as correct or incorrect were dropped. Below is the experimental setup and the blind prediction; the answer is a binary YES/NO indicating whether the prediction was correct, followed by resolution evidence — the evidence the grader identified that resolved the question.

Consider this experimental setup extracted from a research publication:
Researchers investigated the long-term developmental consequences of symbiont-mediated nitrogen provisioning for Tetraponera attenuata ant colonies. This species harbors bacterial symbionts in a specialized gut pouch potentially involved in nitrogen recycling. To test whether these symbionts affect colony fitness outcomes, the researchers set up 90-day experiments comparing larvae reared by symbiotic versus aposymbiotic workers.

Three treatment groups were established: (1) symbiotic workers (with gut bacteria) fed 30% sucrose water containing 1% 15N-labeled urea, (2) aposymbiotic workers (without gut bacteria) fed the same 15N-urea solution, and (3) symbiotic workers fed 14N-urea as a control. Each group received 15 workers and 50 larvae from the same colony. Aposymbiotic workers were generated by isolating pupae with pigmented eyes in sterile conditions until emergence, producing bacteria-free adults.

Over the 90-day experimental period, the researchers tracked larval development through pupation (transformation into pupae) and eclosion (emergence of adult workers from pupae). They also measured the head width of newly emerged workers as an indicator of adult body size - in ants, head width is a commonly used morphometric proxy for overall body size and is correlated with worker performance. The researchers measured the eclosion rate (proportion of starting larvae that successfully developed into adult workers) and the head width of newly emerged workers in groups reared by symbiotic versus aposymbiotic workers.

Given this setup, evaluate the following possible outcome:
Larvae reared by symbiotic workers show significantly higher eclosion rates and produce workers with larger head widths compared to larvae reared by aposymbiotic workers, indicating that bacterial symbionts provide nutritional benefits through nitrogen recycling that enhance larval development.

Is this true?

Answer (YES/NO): NO